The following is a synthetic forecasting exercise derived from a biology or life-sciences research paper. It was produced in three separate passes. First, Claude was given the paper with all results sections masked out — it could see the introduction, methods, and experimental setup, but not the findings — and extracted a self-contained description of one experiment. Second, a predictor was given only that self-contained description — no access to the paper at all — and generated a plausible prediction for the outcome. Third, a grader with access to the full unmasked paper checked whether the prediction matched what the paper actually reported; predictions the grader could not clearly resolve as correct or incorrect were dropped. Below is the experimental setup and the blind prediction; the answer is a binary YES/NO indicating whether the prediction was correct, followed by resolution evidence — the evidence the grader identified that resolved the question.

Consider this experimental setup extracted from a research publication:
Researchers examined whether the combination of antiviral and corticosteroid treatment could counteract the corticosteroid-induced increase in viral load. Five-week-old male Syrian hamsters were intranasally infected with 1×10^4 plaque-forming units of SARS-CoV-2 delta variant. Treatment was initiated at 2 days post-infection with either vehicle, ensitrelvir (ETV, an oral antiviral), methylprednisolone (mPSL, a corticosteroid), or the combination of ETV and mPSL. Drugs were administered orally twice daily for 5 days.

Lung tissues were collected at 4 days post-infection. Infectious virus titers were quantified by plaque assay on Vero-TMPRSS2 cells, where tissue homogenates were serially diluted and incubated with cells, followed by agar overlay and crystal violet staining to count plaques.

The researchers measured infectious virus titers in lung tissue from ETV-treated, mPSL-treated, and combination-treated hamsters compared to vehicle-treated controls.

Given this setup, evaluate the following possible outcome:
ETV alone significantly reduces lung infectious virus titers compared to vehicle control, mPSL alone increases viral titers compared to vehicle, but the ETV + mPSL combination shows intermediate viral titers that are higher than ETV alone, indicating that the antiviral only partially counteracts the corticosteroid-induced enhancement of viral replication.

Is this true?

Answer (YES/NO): NO